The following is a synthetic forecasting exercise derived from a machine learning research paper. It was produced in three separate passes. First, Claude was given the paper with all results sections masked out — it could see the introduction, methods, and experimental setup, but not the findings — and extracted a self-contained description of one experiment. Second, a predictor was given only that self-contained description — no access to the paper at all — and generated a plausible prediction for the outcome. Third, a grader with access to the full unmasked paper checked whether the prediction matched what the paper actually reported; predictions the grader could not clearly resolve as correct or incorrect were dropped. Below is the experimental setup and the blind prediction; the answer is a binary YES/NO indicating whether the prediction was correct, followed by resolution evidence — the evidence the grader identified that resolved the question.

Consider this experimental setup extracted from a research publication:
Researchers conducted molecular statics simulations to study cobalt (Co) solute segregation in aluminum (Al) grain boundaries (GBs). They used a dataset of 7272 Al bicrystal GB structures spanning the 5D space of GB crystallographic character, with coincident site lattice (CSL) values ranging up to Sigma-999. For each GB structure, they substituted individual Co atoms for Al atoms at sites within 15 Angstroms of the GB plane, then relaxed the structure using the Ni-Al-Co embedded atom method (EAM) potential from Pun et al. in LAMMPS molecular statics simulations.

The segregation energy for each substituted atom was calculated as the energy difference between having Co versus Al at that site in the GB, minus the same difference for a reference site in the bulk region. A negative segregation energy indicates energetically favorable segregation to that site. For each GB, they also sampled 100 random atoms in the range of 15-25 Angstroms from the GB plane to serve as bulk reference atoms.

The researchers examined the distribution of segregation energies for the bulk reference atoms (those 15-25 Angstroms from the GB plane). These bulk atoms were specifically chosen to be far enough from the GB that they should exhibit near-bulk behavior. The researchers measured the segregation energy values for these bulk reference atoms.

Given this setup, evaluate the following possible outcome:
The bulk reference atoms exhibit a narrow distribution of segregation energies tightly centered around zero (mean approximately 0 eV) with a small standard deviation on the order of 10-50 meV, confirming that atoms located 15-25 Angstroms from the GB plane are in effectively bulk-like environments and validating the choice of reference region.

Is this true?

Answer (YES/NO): NO